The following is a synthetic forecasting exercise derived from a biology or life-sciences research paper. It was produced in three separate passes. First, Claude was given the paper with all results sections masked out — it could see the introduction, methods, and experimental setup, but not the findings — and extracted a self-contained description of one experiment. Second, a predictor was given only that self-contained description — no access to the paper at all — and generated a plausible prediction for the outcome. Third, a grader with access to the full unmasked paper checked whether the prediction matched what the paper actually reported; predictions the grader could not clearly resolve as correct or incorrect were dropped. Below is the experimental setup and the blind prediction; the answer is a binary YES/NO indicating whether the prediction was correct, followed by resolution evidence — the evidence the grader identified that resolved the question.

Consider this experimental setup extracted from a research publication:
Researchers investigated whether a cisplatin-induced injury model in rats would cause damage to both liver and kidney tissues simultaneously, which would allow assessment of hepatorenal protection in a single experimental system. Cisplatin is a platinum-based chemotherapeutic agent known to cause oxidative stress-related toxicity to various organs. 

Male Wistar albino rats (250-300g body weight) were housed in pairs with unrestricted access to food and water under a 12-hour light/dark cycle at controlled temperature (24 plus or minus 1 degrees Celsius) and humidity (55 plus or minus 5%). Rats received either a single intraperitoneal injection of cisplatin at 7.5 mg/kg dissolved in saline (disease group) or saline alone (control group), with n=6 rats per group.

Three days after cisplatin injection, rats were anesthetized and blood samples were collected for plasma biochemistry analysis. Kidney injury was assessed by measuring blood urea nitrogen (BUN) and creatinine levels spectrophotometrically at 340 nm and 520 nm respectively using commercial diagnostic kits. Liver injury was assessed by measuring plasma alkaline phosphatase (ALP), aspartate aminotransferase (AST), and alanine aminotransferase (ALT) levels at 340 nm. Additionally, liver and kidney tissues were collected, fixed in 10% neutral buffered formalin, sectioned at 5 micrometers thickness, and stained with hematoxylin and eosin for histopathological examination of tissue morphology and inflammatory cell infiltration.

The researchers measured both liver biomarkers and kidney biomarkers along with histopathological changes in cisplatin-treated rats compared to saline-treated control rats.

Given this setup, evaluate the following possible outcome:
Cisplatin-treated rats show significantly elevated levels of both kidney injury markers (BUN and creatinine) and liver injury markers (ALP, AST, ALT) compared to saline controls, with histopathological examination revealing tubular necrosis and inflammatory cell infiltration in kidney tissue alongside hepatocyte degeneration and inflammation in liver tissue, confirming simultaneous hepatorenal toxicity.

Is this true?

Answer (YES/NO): NO